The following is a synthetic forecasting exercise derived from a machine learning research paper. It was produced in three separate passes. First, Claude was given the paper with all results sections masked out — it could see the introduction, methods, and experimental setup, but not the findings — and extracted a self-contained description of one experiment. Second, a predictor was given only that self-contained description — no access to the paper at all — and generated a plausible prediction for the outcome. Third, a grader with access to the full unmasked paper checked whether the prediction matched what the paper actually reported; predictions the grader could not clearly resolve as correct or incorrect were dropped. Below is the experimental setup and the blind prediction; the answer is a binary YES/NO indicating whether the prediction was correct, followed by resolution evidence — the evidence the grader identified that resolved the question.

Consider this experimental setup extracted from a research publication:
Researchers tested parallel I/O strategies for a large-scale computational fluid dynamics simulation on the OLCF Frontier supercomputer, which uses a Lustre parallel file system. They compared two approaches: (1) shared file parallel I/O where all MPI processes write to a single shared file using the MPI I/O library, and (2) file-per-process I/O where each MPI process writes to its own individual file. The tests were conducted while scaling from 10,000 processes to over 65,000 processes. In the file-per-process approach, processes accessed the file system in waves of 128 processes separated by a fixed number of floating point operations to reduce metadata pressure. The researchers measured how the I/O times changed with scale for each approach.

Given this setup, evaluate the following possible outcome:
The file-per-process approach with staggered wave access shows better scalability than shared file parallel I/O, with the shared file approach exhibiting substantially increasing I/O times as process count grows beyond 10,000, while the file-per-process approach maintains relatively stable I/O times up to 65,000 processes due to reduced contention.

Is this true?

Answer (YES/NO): NO